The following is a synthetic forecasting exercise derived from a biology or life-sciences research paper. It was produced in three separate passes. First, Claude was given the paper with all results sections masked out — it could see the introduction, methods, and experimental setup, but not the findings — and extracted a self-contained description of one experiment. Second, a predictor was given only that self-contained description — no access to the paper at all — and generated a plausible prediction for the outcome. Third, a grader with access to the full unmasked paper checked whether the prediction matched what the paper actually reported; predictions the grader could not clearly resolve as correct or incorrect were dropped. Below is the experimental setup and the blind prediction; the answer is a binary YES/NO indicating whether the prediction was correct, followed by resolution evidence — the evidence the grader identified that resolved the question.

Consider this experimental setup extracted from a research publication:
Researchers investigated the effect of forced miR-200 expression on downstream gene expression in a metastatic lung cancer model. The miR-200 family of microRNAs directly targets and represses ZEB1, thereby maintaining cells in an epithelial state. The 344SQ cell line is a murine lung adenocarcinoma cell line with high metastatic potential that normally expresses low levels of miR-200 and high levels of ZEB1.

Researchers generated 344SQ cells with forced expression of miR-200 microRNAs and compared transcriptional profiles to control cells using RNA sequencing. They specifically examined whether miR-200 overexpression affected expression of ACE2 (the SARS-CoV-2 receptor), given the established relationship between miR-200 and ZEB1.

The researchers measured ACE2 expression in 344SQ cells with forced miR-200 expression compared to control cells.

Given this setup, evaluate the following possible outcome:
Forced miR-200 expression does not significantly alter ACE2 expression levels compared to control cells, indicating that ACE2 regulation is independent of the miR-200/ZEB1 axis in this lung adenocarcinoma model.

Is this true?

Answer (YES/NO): NO